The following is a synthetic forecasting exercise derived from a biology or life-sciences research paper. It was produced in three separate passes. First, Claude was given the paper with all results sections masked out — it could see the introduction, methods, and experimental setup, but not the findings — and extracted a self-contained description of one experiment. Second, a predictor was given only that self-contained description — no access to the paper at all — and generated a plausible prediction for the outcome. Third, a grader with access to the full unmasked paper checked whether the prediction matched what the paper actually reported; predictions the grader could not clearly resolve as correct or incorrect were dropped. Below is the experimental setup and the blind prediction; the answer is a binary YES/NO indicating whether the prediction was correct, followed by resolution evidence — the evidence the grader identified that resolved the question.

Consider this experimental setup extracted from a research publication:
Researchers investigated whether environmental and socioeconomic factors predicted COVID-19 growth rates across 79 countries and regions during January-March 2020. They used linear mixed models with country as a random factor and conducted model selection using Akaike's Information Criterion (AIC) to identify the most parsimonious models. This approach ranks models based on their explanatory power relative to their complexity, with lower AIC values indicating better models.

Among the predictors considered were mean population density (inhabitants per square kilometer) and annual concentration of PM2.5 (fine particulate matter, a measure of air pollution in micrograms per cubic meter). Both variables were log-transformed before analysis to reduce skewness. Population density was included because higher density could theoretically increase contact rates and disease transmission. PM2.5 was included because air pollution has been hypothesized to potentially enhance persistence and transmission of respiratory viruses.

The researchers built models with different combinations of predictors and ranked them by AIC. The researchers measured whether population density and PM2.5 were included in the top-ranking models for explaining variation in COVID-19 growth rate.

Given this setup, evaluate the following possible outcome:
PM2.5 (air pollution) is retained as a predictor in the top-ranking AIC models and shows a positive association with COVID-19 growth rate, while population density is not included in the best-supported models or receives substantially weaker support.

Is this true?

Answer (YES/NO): NO